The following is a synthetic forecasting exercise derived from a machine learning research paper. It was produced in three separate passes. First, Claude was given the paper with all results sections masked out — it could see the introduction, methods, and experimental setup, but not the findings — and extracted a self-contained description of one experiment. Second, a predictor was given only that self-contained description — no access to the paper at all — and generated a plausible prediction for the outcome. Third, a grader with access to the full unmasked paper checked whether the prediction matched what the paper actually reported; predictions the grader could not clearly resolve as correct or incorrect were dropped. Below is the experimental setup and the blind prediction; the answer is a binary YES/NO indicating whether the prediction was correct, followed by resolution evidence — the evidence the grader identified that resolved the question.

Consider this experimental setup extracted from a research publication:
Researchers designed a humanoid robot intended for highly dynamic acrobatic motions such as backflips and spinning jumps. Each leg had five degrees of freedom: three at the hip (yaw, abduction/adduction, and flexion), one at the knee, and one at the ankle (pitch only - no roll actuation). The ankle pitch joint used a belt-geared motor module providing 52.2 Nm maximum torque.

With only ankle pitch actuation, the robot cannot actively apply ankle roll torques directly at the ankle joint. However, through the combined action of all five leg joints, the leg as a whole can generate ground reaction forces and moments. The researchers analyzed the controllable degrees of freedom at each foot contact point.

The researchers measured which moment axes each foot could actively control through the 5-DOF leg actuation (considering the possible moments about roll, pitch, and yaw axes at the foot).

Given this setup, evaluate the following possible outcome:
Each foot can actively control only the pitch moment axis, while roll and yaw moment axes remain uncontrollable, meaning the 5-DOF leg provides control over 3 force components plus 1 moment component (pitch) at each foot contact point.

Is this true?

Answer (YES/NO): NO